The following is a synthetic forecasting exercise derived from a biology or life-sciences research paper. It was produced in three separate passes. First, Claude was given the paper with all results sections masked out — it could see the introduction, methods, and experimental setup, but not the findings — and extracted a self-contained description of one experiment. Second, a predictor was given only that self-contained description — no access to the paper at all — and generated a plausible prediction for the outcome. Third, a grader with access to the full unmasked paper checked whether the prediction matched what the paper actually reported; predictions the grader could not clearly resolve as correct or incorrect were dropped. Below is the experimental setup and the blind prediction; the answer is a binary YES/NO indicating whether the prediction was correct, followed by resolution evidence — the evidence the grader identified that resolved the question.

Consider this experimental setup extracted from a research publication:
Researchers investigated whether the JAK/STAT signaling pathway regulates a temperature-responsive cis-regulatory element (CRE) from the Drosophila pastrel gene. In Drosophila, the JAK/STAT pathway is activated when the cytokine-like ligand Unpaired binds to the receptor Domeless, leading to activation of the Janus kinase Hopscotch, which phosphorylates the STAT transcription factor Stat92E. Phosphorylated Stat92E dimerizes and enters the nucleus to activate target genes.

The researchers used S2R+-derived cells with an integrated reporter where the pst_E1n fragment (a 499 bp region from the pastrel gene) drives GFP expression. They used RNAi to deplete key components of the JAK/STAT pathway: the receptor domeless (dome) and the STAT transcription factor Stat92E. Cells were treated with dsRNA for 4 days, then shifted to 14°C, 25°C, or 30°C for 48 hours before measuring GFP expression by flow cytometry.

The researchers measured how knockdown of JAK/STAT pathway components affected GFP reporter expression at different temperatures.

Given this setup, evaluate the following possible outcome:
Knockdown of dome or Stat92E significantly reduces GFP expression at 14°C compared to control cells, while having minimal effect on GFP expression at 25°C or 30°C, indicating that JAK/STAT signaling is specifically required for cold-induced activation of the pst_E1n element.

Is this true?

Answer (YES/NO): NO